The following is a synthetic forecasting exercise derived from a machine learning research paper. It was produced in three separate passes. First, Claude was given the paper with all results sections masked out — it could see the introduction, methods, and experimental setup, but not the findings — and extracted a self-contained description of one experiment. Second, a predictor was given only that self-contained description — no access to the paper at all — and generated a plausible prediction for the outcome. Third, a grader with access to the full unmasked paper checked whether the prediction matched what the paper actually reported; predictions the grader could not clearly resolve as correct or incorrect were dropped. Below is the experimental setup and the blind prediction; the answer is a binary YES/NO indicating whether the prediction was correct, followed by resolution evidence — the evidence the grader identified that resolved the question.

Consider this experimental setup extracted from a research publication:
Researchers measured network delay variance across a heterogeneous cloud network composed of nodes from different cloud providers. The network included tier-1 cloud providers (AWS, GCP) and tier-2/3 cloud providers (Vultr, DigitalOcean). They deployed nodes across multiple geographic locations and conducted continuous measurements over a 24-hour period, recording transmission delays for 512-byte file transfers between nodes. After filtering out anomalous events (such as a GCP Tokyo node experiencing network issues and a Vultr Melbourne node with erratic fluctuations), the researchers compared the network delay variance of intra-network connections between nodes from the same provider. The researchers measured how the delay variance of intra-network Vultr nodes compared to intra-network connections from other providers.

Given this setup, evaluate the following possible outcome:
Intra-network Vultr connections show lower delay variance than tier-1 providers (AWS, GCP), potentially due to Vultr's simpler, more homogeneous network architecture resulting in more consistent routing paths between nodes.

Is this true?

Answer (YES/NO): NO